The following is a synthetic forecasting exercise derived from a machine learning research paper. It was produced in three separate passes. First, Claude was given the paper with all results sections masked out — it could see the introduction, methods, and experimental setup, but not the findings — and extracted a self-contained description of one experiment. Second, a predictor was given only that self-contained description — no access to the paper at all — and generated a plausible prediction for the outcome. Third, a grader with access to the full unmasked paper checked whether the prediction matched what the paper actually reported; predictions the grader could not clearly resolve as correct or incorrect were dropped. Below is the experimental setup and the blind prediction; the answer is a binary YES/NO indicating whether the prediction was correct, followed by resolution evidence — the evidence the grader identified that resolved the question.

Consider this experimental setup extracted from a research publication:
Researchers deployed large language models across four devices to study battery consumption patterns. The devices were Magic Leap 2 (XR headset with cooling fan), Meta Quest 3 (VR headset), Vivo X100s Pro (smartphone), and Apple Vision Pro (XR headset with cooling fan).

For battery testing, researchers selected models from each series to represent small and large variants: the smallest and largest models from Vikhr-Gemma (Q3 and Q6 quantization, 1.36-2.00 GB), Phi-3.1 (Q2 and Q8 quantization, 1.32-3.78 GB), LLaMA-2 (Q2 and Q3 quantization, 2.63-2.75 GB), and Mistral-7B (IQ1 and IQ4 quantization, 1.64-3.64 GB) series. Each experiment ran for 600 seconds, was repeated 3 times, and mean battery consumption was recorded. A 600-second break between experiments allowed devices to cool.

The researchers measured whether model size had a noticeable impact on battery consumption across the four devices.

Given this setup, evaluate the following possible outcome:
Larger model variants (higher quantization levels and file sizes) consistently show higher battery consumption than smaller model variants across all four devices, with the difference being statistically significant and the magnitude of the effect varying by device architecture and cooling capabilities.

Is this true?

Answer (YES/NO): NO